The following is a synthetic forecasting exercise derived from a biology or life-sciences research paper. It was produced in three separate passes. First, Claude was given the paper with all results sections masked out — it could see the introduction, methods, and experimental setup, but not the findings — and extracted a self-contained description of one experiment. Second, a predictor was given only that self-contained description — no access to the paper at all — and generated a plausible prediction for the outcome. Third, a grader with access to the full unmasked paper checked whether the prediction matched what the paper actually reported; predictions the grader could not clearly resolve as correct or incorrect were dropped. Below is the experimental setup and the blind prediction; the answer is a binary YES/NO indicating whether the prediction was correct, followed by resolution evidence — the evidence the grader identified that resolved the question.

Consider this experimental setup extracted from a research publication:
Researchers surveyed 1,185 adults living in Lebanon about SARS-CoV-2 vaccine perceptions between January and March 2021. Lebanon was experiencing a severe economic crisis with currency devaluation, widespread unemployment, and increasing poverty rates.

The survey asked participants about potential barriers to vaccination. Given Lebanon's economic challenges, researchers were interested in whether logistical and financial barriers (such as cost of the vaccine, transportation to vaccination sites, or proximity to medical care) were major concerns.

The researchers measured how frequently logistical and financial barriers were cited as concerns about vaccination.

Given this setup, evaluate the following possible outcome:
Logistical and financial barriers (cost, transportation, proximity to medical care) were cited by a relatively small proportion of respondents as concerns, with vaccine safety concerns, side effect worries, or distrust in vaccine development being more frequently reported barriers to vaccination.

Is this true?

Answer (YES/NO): YES